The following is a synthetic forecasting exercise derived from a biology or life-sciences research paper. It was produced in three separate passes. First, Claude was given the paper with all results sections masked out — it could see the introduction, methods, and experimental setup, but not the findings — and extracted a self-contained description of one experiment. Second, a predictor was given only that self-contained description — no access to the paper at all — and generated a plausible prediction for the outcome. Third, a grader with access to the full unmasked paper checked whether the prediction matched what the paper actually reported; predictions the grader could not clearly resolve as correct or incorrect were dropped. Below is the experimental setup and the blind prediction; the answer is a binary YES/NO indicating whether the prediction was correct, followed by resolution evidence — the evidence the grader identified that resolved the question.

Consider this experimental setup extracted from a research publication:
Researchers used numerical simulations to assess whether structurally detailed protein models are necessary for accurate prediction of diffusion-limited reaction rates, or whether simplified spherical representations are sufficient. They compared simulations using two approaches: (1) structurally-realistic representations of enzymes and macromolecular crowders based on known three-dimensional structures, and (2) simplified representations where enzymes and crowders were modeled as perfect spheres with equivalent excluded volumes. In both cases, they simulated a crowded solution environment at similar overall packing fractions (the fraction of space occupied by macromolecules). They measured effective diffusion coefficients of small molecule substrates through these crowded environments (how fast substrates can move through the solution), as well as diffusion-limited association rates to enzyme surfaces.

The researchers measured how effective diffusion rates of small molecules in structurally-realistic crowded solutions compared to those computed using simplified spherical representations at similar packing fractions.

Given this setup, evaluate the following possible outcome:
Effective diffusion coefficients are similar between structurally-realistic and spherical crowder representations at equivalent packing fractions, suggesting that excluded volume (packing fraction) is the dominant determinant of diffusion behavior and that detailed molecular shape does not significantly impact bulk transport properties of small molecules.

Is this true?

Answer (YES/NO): YES